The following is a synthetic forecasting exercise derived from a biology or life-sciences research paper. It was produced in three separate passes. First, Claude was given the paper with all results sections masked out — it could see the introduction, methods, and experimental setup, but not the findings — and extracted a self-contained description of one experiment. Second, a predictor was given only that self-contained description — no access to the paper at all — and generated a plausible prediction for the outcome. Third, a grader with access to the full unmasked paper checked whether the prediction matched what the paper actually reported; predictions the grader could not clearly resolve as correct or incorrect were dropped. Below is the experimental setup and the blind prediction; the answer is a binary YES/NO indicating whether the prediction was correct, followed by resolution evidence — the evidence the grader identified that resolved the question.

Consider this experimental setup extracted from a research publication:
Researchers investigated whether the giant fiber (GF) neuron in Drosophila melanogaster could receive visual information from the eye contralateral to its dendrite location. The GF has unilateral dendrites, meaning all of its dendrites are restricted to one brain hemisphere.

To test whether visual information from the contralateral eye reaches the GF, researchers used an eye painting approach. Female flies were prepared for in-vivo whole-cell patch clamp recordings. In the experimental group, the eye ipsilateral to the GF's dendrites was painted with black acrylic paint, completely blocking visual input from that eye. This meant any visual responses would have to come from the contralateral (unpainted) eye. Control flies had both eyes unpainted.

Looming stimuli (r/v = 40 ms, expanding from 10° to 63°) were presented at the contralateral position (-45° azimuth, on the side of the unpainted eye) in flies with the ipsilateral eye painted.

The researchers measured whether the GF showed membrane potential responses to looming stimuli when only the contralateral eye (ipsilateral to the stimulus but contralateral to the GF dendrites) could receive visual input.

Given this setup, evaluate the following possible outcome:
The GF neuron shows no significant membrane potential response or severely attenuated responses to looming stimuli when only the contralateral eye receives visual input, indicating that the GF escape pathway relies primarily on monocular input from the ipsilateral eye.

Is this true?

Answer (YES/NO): NO